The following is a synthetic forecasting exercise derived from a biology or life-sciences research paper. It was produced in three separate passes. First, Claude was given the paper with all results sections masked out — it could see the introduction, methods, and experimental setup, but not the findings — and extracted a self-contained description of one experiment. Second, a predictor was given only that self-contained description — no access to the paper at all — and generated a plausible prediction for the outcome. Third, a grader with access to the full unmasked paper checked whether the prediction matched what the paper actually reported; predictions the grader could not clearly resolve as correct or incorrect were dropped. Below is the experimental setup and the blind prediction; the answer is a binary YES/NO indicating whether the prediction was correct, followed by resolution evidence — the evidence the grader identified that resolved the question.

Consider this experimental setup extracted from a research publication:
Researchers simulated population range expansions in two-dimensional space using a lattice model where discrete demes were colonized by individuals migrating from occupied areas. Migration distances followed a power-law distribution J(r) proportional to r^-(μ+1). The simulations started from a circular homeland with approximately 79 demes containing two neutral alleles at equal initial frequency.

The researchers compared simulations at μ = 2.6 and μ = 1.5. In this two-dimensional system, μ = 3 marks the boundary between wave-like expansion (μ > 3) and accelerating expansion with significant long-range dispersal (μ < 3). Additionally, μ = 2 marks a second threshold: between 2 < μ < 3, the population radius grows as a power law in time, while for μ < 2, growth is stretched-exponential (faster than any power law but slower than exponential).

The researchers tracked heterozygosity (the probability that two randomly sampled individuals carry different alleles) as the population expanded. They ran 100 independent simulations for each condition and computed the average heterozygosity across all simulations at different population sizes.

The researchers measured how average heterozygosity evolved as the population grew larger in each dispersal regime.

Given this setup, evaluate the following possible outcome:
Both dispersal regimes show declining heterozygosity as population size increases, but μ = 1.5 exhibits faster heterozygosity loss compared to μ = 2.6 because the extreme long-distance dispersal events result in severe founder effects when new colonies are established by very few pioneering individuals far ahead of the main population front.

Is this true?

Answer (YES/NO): NO